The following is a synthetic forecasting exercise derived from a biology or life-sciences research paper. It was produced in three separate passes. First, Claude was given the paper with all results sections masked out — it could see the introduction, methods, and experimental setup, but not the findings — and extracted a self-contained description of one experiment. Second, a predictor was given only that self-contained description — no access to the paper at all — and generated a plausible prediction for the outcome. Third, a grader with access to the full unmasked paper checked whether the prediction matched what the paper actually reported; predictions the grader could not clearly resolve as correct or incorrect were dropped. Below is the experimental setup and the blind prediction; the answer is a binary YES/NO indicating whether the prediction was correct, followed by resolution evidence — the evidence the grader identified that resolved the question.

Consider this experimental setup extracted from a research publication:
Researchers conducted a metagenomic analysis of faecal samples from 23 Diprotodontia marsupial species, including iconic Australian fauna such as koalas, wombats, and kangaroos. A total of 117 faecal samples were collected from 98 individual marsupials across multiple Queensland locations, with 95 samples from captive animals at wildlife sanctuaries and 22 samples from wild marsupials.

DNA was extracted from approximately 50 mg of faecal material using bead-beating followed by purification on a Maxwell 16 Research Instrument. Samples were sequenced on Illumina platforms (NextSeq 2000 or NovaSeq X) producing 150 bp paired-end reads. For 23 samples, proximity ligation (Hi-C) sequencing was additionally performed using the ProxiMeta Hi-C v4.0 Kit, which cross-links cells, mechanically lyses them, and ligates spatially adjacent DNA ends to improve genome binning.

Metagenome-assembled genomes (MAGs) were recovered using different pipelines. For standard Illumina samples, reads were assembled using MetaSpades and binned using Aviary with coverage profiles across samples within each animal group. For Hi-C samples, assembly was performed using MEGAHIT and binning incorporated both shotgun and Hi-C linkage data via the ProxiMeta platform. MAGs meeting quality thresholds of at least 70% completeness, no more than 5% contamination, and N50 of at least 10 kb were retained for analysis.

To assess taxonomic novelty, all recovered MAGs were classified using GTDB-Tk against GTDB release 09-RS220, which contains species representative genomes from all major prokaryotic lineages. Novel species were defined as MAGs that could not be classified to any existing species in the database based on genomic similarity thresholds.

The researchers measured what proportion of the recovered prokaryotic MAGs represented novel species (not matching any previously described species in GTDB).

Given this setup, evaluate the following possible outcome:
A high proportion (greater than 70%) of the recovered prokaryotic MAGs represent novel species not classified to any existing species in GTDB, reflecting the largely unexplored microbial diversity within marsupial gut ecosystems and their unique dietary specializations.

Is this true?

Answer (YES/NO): YES